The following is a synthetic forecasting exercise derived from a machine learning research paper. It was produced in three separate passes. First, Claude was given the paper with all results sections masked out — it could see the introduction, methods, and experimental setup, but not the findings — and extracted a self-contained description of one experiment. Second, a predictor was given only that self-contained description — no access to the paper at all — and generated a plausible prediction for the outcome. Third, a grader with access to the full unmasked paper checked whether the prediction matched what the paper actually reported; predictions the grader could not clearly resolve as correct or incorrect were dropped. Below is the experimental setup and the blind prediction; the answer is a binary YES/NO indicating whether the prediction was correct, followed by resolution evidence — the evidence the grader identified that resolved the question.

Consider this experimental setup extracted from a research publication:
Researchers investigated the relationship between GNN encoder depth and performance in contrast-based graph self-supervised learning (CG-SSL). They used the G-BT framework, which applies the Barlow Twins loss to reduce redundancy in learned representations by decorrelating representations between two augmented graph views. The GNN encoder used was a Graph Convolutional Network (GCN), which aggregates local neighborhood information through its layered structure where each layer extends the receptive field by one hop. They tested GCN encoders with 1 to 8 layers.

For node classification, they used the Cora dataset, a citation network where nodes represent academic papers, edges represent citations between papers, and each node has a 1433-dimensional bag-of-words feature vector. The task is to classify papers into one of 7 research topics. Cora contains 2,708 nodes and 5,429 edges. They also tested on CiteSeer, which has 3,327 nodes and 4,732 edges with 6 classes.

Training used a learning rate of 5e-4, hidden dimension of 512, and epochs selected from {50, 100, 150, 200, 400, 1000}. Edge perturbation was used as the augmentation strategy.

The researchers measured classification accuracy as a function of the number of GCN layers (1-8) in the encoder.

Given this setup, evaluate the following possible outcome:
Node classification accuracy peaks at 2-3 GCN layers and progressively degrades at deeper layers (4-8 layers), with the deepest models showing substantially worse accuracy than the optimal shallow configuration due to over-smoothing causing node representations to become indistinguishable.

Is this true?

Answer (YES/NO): NO